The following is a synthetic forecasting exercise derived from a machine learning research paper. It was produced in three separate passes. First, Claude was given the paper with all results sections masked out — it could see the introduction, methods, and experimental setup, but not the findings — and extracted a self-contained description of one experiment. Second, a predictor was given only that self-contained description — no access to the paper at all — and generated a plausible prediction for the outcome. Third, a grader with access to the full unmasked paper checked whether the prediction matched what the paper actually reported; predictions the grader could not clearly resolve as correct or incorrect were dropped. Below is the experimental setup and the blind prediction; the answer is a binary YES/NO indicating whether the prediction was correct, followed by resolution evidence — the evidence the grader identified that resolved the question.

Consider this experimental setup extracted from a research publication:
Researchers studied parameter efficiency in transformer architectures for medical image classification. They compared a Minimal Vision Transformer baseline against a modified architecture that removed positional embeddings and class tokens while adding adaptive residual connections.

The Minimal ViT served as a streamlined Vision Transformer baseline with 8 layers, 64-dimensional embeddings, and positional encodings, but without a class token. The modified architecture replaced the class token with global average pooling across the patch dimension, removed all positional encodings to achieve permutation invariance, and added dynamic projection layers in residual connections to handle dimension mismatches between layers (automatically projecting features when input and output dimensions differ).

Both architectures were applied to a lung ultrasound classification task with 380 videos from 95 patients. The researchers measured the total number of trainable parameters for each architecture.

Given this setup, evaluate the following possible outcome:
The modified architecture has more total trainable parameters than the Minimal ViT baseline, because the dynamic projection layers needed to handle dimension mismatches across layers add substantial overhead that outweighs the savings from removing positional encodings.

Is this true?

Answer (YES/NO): NO